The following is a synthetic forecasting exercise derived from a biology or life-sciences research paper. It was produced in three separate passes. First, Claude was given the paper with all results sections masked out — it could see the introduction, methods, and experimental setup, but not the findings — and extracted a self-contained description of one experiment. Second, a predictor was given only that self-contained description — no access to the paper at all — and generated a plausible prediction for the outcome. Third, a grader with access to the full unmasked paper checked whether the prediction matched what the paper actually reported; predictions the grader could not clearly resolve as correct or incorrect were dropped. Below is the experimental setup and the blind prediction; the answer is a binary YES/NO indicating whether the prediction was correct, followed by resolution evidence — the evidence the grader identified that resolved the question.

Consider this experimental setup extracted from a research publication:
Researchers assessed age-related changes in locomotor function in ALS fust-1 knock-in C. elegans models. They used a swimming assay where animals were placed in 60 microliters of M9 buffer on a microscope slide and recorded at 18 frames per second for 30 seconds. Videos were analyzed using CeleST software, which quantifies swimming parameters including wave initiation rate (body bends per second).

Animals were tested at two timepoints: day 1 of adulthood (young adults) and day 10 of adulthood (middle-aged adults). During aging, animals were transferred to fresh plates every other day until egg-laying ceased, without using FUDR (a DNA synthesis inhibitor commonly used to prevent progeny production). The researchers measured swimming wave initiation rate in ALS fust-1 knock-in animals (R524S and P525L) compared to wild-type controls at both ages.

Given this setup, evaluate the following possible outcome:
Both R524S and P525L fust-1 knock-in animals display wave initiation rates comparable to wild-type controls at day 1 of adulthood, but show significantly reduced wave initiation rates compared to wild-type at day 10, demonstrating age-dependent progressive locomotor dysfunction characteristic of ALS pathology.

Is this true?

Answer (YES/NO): NO